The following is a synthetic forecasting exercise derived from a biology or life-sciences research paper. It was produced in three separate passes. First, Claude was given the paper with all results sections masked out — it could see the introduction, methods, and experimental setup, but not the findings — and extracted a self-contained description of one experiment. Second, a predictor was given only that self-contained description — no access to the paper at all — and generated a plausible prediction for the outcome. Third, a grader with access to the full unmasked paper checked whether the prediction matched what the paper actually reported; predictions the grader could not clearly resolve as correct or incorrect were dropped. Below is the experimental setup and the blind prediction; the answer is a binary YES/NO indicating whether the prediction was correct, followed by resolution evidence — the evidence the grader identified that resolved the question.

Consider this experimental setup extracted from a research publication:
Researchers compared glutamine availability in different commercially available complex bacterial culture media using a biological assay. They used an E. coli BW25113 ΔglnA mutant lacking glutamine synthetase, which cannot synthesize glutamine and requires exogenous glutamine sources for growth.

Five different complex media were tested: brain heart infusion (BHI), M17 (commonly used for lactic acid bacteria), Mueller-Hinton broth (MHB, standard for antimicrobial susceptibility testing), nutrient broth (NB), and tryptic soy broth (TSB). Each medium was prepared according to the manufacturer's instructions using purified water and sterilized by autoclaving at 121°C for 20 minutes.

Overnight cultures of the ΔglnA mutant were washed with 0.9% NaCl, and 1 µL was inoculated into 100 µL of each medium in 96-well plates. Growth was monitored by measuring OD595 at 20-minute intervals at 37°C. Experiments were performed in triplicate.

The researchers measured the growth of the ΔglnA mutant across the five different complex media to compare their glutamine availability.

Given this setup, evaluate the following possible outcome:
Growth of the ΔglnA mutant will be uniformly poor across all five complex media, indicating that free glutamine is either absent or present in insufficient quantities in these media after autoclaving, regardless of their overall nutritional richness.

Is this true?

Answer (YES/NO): NO